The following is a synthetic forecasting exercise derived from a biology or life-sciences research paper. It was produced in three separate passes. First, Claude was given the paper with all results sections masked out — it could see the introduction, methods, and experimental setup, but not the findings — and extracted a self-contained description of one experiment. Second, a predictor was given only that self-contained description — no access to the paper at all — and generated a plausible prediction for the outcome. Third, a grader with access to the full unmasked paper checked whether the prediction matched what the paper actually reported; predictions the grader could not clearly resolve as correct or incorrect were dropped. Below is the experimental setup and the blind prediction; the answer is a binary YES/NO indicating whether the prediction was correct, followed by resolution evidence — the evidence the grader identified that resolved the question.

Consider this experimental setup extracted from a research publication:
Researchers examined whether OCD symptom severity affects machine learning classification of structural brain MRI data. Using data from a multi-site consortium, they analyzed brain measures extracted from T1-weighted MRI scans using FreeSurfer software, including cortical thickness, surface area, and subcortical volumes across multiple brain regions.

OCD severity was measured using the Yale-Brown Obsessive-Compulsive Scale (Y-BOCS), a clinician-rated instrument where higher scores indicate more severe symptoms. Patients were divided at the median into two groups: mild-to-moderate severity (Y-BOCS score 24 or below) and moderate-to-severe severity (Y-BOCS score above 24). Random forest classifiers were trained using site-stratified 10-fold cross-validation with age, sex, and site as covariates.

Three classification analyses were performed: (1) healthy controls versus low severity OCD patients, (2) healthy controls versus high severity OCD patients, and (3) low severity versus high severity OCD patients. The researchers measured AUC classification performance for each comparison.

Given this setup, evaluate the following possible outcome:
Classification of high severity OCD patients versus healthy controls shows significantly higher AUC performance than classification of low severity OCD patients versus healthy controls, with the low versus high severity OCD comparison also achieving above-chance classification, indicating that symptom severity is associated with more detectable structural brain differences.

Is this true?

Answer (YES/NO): NO